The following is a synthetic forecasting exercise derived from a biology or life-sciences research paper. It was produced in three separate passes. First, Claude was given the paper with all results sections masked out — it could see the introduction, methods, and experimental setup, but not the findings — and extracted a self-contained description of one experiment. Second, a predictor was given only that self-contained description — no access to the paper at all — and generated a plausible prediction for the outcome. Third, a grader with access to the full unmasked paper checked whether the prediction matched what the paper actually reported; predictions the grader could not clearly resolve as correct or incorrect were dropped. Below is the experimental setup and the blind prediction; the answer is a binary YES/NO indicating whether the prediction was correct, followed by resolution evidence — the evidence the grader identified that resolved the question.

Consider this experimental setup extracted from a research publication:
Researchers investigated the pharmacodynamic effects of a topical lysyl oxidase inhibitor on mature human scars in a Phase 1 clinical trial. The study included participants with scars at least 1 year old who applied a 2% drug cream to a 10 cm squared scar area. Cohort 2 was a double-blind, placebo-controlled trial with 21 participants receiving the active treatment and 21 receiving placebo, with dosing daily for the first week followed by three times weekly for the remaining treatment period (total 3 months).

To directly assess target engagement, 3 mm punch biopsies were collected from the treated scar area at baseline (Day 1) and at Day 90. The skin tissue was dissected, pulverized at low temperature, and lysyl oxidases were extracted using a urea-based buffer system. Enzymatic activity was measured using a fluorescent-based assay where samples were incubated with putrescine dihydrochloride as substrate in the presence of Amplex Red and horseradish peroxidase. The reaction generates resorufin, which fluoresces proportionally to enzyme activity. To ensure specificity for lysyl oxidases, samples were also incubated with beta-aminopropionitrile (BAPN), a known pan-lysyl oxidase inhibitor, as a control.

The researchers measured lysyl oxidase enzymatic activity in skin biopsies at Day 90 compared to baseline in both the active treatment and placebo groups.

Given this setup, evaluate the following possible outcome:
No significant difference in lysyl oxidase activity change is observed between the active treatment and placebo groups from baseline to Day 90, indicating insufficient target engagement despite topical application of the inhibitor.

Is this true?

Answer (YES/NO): NO